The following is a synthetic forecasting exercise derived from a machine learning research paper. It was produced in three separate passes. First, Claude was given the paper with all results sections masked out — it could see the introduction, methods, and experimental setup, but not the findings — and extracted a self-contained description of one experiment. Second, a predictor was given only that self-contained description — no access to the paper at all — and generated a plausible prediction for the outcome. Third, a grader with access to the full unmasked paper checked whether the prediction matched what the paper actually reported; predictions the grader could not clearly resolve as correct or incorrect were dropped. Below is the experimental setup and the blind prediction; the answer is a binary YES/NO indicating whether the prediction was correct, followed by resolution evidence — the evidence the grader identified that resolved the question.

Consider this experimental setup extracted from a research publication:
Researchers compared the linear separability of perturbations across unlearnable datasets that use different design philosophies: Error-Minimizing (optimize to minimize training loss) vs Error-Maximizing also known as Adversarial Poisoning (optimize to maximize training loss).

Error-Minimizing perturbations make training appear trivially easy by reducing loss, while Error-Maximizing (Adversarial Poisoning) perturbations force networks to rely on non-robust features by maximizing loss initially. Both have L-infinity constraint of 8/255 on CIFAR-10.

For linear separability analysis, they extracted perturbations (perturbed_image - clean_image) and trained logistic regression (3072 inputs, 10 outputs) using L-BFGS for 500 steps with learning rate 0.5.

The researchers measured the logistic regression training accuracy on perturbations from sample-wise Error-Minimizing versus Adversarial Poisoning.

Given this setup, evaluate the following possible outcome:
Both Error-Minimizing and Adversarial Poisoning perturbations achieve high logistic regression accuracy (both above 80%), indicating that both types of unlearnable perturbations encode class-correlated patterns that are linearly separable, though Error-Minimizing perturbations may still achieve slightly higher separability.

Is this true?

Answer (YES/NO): YES